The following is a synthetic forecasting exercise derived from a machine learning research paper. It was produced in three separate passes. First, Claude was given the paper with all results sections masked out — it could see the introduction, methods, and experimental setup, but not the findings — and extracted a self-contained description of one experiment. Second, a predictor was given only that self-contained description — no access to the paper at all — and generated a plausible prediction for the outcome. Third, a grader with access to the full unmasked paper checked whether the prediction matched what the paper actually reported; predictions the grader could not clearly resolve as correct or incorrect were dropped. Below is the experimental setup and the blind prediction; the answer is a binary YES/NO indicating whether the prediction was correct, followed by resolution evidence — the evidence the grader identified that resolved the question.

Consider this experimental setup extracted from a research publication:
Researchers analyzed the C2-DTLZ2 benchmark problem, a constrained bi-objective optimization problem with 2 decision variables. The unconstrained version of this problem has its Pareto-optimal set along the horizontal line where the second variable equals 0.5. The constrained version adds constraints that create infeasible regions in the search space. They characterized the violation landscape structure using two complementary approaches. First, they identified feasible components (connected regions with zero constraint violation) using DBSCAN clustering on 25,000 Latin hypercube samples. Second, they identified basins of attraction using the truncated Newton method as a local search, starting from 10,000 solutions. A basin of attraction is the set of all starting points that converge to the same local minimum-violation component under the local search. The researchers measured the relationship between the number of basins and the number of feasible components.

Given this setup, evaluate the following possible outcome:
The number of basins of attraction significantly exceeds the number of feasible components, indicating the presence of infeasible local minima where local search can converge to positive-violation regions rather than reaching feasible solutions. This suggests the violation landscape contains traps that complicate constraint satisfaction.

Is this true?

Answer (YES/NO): NO